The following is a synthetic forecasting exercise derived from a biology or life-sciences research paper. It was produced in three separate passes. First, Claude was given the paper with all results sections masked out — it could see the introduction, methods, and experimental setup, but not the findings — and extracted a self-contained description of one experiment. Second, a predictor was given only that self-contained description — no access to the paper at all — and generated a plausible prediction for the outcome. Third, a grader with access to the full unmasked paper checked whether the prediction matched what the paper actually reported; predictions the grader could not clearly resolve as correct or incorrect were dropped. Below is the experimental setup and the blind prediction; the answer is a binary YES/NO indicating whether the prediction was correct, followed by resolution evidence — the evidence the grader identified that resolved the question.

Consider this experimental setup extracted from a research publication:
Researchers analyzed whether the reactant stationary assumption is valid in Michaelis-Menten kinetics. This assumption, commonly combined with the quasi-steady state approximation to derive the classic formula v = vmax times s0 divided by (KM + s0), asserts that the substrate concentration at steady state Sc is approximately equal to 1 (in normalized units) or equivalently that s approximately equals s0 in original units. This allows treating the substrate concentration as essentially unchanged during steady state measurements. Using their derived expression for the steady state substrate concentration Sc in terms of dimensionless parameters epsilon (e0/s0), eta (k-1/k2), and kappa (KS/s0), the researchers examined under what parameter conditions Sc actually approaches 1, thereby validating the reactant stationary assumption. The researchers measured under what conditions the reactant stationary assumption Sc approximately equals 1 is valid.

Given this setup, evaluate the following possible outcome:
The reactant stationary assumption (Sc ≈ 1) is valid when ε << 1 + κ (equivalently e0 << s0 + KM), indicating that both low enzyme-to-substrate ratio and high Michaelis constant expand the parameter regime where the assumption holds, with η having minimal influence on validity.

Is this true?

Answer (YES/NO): NO